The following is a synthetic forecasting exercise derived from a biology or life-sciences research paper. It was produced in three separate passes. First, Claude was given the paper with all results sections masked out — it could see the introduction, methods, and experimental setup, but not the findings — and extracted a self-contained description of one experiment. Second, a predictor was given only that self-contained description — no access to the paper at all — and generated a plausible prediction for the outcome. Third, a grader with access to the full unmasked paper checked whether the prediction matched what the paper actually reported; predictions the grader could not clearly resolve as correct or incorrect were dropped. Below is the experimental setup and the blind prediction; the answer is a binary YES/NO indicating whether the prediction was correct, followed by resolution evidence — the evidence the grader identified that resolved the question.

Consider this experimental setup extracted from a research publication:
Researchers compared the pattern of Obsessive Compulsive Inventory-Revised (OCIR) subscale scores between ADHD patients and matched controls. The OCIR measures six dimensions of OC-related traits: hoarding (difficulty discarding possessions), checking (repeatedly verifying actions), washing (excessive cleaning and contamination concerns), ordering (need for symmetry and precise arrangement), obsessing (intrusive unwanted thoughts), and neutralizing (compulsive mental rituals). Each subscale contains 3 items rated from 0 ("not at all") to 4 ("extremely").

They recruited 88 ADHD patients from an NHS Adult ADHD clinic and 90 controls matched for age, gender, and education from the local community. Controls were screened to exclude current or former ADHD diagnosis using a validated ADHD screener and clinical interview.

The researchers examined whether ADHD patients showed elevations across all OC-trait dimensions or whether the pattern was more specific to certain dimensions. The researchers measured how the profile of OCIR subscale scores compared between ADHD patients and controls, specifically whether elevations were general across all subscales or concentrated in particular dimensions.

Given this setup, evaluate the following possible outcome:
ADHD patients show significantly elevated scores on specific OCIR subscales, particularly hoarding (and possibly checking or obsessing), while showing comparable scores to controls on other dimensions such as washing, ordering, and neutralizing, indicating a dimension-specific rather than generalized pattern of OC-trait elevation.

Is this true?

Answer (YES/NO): YES